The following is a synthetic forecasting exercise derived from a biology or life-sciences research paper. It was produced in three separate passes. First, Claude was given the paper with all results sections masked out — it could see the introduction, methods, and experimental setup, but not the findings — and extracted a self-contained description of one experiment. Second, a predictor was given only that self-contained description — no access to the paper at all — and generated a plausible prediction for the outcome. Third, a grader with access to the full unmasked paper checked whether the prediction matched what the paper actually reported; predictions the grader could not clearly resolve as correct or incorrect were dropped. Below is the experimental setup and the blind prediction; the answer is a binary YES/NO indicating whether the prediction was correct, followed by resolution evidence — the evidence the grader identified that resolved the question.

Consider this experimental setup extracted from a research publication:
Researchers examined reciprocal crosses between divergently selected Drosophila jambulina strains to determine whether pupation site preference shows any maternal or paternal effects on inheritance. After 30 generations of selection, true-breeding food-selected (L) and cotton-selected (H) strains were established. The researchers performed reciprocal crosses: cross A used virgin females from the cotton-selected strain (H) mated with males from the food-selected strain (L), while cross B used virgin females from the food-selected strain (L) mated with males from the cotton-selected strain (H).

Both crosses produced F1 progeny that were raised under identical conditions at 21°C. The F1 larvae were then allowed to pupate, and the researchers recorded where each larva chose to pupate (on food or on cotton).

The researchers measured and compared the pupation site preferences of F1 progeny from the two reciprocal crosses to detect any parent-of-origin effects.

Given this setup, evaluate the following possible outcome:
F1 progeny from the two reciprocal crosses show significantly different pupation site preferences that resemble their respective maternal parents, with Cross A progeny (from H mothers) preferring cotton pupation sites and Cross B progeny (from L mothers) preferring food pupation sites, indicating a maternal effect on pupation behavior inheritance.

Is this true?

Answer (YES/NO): NO